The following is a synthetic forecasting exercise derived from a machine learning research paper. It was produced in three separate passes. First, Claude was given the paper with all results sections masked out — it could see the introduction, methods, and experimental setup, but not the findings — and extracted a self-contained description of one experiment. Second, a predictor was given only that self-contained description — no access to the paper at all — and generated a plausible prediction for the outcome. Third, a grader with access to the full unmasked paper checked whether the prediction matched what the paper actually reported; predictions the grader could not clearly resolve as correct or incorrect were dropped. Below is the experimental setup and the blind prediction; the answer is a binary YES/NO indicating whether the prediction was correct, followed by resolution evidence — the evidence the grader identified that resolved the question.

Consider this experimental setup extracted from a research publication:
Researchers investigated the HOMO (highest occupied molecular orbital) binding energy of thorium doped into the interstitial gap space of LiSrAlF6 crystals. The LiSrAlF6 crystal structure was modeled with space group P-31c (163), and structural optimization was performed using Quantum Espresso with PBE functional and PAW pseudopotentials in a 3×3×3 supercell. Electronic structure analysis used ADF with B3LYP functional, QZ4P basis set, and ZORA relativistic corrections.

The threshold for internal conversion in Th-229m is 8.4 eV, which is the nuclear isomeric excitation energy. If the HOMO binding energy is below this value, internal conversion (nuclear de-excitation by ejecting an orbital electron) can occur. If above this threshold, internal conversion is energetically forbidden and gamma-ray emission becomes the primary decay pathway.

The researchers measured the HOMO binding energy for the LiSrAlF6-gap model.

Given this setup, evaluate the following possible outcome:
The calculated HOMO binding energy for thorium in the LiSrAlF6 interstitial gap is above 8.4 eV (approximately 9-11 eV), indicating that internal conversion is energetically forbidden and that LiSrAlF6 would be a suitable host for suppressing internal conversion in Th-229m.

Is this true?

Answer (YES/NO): NO